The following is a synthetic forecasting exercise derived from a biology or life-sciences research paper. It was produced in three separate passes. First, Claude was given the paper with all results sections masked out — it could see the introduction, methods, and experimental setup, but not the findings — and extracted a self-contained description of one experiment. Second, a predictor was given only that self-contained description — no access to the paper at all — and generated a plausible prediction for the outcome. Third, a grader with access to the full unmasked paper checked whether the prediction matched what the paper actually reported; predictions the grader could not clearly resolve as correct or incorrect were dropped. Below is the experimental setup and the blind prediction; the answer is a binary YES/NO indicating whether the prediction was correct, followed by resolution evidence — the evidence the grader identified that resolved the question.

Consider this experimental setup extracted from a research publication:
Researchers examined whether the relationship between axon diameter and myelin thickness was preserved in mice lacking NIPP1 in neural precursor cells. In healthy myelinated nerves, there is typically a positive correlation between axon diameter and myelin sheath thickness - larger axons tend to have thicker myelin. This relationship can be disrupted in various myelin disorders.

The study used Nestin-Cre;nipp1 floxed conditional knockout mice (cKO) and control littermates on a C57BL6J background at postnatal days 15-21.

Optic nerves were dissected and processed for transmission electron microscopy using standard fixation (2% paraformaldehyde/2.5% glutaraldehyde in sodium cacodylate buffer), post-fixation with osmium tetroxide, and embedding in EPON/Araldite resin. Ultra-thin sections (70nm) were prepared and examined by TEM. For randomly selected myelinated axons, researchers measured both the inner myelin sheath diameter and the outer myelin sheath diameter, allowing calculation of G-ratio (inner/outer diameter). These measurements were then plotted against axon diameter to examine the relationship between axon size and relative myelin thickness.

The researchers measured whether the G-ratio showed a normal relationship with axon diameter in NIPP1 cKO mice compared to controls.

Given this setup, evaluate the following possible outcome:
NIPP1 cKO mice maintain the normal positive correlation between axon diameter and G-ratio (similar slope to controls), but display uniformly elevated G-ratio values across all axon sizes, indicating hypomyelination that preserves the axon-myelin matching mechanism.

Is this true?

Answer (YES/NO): NO